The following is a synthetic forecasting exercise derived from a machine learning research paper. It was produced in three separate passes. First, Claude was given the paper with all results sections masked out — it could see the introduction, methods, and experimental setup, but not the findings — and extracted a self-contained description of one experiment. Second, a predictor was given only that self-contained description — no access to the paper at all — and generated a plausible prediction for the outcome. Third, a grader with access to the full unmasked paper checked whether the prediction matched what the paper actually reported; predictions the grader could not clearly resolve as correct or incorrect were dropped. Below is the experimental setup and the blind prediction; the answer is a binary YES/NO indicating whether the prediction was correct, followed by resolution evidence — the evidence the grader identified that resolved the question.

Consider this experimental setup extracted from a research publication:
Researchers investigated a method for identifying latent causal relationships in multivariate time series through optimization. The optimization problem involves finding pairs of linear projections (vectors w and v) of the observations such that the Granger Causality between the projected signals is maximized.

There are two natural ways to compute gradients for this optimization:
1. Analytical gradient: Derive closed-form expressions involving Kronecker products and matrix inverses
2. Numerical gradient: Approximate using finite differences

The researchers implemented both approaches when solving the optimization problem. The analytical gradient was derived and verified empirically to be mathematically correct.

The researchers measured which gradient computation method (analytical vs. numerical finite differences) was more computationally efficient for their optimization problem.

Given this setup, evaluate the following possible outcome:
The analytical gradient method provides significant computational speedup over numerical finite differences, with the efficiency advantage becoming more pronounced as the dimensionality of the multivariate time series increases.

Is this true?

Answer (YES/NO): NO